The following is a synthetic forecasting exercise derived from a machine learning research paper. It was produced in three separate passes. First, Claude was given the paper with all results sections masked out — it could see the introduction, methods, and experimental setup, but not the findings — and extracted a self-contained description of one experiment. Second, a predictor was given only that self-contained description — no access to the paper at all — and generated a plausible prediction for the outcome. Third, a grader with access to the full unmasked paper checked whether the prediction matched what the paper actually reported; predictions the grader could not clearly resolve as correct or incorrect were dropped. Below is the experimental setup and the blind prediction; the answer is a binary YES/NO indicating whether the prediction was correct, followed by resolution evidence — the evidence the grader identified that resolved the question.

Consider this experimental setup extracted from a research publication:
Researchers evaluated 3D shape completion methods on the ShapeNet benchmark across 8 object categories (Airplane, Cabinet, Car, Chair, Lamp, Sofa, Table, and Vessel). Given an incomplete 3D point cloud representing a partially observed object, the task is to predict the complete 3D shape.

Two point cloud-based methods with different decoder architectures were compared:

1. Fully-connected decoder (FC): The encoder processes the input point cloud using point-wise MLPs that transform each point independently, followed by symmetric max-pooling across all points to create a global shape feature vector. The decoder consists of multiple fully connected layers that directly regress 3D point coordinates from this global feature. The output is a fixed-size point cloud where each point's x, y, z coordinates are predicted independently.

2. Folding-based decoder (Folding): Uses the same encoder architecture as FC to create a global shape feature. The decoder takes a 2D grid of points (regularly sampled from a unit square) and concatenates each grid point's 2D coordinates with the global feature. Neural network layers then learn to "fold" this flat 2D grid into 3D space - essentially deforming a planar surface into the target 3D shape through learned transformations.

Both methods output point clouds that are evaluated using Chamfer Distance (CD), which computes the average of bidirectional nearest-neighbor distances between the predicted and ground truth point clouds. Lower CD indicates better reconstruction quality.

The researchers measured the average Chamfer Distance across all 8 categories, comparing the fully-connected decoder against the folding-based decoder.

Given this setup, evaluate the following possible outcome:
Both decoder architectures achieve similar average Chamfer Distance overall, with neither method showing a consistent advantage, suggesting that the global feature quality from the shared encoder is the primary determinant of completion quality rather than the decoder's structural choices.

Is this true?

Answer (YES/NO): NO